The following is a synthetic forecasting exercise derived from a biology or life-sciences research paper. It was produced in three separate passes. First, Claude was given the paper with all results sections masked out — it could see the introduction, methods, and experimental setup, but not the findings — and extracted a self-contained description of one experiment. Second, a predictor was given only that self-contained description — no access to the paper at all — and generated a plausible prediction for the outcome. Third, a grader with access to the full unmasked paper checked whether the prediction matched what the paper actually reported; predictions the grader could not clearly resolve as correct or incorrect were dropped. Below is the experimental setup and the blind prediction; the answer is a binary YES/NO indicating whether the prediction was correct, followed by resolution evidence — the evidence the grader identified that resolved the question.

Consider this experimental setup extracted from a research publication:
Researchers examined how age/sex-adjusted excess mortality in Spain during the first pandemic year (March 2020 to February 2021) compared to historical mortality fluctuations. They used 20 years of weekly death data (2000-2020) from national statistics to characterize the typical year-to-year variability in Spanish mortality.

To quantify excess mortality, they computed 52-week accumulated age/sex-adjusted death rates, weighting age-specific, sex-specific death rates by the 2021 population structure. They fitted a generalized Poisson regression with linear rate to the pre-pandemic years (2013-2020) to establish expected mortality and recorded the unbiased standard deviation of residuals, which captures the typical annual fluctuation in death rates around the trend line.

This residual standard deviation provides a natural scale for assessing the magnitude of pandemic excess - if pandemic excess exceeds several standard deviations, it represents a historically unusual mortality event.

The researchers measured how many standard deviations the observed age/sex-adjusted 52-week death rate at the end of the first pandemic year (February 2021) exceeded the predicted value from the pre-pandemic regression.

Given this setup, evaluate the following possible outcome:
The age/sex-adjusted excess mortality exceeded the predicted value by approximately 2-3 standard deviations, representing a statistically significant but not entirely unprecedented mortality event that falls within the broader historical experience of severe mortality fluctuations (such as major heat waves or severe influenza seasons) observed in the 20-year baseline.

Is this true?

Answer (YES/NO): NO